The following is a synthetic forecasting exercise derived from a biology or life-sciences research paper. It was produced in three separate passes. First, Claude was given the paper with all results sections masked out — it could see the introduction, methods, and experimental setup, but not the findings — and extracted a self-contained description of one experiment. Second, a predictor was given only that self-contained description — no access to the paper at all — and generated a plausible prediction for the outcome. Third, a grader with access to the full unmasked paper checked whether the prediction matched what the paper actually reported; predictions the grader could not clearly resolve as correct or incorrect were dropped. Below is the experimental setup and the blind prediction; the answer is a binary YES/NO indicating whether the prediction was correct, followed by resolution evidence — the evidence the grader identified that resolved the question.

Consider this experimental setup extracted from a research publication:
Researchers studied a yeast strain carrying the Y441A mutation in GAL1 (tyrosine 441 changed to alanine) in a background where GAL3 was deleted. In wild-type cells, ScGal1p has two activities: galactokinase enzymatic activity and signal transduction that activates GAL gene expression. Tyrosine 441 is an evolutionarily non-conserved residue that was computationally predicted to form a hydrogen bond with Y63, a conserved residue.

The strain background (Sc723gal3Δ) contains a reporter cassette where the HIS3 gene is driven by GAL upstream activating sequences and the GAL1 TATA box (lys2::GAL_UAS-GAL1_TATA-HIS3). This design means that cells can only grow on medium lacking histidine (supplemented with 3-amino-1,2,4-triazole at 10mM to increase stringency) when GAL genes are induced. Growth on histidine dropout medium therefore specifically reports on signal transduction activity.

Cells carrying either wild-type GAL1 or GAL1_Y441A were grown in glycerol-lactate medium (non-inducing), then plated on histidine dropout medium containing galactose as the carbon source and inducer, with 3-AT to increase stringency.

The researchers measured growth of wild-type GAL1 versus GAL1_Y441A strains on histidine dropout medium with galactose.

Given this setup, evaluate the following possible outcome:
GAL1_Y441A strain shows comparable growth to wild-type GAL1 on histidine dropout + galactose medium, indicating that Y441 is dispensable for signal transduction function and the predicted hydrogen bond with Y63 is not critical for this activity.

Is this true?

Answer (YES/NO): NO